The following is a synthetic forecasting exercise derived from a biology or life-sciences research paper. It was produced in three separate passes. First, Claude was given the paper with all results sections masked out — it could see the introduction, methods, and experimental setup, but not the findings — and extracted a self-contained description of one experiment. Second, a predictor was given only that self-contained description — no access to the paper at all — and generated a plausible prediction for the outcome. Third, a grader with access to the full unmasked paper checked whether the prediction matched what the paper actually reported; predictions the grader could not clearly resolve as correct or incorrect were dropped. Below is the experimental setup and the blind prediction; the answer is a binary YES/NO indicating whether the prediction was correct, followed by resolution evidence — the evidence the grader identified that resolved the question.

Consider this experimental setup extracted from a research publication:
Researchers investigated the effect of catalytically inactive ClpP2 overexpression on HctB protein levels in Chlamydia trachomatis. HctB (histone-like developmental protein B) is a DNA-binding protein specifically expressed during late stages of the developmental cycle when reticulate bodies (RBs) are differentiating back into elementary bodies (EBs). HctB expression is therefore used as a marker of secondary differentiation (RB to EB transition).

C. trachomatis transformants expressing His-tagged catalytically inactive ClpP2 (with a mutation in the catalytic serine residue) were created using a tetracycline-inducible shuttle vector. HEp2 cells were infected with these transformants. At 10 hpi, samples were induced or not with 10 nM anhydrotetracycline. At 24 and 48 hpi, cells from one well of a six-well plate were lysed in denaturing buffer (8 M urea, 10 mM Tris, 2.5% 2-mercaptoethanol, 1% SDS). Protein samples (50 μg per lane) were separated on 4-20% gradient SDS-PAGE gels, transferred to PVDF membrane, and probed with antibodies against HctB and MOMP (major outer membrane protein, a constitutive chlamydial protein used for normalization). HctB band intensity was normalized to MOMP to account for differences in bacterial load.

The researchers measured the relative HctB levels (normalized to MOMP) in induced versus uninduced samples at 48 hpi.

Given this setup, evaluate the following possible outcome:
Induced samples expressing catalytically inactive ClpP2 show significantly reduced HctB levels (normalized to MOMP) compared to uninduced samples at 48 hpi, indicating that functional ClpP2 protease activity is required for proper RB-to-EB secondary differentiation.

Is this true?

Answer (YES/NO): YES